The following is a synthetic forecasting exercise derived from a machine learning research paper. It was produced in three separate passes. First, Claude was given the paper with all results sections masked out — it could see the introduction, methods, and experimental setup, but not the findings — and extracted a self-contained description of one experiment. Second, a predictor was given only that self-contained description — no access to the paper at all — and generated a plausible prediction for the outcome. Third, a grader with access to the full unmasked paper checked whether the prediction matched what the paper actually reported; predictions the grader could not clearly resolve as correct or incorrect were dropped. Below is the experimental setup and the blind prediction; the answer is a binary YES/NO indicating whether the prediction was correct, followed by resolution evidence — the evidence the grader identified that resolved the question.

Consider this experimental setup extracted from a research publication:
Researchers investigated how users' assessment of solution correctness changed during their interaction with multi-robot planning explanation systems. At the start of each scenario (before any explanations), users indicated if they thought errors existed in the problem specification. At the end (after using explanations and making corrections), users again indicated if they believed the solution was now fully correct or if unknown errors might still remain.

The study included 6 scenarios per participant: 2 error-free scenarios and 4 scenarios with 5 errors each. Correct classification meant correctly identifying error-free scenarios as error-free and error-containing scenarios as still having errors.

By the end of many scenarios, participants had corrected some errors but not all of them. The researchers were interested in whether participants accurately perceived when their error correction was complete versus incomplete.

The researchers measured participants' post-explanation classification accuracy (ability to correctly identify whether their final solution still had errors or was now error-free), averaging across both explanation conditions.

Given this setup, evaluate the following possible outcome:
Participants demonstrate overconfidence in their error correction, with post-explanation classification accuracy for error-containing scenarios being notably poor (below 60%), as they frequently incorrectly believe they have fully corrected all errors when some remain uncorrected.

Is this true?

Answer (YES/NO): YES